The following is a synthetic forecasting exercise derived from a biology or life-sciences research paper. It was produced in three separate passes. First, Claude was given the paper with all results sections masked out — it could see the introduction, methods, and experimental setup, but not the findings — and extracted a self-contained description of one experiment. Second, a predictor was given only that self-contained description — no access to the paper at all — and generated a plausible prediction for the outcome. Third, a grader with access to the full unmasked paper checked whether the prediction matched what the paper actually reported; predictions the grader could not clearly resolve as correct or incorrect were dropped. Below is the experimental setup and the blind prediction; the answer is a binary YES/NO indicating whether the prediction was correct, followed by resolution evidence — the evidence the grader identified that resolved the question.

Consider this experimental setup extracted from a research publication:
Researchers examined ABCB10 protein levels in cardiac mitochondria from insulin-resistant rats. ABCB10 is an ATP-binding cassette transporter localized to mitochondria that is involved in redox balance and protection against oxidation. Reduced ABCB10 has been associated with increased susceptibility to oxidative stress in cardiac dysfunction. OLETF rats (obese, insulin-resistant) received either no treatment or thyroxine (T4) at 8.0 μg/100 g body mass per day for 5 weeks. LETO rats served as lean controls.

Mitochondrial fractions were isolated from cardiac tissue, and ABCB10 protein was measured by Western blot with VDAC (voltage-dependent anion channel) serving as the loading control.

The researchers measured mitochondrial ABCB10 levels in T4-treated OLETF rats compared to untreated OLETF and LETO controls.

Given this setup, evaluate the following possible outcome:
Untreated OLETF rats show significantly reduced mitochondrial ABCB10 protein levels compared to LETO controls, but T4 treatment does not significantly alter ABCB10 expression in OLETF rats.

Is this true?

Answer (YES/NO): NO